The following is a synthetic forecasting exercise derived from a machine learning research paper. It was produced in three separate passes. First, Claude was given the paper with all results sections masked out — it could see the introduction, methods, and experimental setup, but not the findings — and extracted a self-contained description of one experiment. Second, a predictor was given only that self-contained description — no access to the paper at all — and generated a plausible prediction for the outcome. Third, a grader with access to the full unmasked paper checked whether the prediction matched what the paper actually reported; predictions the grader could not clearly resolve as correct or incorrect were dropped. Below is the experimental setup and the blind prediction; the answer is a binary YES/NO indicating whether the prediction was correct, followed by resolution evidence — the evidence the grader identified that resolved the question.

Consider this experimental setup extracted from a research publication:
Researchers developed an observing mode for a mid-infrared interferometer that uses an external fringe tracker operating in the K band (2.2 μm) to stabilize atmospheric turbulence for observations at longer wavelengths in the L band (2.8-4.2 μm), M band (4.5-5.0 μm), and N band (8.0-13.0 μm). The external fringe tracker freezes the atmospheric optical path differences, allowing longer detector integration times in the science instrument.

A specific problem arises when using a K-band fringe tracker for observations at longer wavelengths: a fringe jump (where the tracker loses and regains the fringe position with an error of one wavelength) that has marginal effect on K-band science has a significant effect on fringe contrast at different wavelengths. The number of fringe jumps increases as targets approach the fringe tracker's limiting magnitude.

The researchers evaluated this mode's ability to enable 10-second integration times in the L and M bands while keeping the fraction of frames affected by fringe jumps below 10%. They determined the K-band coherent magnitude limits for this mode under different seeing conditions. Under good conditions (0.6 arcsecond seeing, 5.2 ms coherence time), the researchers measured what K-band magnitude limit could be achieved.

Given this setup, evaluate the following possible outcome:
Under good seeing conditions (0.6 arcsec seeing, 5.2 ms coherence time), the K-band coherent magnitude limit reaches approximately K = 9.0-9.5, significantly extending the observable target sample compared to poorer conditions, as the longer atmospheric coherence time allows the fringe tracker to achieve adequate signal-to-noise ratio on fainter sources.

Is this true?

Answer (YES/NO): NO